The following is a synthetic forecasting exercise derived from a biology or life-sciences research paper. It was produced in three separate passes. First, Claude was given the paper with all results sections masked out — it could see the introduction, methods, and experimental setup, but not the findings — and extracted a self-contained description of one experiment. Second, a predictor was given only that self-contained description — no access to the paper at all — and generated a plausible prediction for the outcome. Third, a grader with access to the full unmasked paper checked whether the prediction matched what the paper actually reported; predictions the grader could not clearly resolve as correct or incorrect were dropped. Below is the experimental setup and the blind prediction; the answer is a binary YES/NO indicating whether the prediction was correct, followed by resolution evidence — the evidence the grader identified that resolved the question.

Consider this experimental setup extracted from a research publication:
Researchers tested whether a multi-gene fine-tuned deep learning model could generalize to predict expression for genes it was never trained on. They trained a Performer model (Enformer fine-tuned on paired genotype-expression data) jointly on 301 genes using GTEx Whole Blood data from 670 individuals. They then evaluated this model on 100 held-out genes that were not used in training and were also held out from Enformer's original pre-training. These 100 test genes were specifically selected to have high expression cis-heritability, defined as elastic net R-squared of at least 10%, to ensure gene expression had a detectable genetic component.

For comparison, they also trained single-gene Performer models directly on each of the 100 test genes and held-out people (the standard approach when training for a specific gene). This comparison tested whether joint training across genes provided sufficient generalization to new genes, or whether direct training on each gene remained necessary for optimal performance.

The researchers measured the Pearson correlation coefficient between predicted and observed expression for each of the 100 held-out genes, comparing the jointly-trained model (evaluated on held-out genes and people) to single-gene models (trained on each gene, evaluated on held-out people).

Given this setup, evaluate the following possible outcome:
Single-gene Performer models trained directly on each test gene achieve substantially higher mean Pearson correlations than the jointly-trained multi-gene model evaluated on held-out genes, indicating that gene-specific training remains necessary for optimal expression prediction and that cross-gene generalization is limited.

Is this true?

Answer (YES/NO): YES